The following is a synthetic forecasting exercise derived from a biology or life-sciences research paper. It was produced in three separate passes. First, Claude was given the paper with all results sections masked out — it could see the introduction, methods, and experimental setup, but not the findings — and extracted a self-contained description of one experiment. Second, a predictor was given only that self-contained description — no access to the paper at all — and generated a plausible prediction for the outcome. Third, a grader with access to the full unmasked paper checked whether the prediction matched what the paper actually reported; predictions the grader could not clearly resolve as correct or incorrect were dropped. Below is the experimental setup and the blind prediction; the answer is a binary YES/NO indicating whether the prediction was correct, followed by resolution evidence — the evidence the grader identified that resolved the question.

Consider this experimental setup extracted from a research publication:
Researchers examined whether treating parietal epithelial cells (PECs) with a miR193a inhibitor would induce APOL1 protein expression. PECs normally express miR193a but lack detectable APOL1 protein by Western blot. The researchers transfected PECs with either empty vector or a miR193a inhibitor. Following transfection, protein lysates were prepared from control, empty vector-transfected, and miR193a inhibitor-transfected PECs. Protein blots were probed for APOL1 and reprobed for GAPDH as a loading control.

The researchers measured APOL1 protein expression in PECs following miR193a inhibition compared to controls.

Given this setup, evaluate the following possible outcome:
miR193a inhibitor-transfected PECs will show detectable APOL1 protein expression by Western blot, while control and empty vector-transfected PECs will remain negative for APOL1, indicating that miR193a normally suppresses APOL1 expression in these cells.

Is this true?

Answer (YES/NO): YES